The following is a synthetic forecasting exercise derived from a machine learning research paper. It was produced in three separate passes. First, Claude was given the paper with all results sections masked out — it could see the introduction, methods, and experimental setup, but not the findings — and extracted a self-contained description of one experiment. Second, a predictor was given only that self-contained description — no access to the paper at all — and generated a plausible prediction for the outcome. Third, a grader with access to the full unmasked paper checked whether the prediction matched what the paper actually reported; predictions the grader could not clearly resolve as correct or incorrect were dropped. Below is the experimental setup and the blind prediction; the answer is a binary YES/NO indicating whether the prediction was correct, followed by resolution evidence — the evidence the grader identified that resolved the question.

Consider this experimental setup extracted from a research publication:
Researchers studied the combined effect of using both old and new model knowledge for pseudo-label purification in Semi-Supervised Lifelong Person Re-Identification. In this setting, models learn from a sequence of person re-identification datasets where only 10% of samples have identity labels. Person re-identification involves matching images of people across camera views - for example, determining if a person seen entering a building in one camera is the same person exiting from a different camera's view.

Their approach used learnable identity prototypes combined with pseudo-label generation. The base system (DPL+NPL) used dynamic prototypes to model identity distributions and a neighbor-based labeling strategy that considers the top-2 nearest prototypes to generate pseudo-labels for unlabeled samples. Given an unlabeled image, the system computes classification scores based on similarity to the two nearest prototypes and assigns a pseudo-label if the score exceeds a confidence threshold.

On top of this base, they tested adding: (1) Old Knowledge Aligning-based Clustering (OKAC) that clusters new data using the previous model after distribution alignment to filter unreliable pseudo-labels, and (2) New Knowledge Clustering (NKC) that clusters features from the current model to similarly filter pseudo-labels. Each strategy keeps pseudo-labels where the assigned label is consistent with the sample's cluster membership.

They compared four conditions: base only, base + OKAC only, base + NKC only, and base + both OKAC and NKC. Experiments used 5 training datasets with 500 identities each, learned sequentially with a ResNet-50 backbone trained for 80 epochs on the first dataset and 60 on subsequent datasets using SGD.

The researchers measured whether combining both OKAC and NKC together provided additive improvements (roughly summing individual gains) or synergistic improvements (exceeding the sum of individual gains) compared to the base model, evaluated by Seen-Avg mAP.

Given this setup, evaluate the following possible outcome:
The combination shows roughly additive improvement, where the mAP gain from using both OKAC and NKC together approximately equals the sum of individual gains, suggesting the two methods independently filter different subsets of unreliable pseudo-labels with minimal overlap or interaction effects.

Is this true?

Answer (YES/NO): NO